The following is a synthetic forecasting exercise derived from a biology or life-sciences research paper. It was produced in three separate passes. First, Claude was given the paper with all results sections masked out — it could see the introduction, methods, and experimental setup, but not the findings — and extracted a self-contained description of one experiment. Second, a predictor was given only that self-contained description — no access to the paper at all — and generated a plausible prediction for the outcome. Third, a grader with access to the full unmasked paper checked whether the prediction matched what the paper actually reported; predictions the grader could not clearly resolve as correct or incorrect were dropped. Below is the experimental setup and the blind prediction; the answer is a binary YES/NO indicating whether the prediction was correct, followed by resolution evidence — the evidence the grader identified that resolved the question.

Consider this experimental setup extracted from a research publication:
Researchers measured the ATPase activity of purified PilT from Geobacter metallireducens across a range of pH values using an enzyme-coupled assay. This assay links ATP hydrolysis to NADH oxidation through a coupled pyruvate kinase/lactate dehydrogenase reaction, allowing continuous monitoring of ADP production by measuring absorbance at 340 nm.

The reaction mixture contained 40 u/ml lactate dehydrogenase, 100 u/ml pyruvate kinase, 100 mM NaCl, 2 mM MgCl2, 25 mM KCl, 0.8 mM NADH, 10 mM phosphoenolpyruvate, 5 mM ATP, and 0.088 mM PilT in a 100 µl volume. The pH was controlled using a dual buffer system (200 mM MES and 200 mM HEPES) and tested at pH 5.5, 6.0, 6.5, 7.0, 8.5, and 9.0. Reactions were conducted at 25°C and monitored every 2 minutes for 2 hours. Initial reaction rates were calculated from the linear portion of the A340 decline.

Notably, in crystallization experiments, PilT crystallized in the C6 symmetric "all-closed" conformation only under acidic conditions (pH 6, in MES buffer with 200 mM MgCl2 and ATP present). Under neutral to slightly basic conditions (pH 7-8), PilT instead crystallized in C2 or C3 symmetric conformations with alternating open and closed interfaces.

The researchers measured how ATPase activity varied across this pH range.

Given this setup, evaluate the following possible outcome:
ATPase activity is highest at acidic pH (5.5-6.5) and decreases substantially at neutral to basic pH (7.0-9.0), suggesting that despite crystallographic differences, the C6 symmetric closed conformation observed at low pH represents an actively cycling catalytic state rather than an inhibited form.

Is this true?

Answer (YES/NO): NO